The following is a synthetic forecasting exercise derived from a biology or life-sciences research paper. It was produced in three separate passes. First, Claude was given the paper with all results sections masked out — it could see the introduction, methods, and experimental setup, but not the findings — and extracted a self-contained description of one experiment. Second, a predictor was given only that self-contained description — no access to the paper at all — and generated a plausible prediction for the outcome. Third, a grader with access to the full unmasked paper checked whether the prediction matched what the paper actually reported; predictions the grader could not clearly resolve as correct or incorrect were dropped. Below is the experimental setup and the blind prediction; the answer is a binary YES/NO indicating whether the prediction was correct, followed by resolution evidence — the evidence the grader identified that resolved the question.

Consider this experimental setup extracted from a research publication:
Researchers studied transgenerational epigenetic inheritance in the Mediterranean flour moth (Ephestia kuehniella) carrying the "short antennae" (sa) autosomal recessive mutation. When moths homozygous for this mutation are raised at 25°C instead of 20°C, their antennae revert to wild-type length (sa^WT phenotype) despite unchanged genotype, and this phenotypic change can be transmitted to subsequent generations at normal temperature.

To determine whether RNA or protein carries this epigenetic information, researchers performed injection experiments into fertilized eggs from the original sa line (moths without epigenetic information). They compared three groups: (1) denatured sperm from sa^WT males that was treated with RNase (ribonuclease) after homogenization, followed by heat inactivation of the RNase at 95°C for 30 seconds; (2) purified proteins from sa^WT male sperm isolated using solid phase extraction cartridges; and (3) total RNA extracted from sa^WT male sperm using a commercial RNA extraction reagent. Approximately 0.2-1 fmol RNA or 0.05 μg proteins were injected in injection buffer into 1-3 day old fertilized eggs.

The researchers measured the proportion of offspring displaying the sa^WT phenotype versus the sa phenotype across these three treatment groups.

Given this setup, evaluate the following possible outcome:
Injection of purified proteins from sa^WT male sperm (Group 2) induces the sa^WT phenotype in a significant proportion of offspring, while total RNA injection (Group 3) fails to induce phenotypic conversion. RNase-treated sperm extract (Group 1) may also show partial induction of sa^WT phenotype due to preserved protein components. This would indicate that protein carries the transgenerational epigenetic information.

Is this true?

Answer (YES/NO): NO